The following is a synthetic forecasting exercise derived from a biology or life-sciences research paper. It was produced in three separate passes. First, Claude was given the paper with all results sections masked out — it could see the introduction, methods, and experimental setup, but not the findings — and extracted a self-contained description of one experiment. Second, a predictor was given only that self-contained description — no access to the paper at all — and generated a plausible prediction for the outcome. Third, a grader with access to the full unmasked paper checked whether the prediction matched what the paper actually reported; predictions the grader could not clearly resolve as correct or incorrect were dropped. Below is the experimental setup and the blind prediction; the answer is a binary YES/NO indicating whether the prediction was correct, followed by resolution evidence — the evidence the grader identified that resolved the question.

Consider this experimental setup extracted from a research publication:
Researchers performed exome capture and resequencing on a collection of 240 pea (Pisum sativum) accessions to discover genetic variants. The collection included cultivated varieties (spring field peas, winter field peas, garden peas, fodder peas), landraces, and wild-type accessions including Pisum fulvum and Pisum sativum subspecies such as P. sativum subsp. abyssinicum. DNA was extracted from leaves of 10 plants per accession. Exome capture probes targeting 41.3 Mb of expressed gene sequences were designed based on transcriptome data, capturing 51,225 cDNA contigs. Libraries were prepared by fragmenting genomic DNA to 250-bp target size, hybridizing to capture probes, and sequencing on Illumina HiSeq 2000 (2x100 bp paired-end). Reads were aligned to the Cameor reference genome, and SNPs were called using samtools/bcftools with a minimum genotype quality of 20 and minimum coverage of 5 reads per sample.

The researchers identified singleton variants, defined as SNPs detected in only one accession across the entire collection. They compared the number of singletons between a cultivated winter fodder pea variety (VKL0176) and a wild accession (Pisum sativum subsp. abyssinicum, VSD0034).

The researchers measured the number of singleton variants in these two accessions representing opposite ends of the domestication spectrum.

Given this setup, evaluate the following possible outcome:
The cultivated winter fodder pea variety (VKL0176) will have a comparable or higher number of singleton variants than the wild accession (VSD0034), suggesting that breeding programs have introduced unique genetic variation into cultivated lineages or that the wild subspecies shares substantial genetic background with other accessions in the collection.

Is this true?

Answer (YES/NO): NO